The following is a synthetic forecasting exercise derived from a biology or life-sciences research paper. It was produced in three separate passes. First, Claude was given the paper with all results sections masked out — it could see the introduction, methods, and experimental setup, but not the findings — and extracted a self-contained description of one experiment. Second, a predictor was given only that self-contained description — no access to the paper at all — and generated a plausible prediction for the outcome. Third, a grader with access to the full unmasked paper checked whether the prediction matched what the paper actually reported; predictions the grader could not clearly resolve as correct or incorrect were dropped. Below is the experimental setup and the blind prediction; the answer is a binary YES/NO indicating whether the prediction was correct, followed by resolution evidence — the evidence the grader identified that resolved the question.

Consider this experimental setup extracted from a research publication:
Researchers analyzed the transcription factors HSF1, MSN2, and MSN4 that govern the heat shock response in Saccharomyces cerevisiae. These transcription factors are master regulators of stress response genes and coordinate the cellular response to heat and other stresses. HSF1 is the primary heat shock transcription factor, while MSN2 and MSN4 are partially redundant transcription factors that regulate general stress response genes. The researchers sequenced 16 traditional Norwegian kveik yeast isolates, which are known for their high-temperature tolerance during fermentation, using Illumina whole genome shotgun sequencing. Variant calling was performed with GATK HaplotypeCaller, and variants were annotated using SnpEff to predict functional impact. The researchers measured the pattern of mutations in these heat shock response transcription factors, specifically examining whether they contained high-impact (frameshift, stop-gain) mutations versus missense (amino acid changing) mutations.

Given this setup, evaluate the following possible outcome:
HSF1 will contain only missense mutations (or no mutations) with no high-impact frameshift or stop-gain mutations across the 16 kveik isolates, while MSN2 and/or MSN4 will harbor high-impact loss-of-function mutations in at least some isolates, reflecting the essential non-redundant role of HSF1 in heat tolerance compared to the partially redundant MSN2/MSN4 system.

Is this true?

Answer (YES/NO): NO